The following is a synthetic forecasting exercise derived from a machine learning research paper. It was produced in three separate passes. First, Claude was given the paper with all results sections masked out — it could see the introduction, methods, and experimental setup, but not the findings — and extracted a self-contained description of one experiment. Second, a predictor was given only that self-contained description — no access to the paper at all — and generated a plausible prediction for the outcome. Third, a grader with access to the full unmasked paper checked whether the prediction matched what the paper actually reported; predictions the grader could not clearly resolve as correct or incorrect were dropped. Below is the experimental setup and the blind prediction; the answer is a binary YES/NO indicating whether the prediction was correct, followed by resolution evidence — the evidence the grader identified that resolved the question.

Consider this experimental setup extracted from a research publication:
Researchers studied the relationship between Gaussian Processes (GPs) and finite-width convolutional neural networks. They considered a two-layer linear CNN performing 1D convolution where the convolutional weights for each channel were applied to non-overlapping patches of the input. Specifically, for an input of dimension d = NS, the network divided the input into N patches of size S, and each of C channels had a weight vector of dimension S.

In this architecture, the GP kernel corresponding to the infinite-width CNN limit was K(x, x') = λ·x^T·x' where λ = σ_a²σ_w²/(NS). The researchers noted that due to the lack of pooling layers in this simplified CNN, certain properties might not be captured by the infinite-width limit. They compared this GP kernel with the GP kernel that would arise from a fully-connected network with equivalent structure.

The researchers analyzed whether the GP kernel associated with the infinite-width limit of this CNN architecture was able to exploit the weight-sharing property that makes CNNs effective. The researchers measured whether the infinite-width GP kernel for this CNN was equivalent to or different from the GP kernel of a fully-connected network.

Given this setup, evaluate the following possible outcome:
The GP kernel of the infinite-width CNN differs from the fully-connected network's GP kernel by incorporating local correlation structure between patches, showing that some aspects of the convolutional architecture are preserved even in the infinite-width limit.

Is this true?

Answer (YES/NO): NO